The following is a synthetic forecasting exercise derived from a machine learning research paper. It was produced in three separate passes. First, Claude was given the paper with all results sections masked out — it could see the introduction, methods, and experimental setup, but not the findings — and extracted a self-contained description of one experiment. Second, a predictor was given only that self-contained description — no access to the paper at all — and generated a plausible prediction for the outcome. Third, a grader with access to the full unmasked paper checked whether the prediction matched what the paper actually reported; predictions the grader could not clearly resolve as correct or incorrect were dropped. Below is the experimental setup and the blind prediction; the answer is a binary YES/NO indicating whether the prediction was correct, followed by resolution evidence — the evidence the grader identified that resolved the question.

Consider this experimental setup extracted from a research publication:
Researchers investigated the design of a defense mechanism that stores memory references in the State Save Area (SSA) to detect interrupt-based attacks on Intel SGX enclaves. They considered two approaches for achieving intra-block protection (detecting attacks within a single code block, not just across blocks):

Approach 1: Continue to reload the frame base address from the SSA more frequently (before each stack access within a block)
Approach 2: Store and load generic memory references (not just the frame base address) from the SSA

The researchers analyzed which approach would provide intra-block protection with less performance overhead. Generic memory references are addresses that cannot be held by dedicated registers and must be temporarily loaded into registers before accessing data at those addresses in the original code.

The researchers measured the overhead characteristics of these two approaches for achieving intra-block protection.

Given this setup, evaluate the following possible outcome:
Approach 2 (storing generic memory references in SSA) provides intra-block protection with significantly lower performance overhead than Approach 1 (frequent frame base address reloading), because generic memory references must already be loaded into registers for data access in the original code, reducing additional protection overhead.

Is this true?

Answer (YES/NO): YES